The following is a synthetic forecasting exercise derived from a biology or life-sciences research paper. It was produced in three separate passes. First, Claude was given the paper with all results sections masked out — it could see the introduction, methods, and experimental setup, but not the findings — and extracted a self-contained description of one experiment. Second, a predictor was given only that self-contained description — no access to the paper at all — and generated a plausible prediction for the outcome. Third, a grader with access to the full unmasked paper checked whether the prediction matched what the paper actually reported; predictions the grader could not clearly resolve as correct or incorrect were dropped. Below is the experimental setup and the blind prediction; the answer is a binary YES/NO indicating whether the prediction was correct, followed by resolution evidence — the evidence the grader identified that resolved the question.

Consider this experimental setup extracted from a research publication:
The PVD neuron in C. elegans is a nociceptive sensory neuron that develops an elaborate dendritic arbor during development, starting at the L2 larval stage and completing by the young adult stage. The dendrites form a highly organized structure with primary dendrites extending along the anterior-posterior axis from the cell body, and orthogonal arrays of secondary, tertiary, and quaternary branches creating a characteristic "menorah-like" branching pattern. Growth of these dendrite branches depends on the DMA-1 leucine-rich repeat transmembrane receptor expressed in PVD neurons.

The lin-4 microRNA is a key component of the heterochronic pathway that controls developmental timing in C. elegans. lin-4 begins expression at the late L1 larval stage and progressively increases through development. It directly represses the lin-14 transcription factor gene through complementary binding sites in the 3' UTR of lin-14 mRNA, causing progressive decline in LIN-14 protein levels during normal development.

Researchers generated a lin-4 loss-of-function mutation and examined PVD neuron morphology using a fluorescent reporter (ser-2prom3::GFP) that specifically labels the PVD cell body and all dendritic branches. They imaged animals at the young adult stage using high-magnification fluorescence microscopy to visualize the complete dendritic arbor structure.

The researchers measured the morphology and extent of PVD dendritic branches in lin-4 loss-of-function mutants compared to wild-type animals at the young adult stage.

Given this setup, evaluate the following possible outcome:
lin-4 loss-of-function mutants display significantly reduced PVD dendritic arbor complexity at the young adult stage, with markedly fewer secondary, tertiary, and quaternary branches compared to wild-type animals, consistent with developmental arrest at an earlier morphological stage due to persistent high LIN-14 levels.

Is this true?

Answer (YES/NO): YES